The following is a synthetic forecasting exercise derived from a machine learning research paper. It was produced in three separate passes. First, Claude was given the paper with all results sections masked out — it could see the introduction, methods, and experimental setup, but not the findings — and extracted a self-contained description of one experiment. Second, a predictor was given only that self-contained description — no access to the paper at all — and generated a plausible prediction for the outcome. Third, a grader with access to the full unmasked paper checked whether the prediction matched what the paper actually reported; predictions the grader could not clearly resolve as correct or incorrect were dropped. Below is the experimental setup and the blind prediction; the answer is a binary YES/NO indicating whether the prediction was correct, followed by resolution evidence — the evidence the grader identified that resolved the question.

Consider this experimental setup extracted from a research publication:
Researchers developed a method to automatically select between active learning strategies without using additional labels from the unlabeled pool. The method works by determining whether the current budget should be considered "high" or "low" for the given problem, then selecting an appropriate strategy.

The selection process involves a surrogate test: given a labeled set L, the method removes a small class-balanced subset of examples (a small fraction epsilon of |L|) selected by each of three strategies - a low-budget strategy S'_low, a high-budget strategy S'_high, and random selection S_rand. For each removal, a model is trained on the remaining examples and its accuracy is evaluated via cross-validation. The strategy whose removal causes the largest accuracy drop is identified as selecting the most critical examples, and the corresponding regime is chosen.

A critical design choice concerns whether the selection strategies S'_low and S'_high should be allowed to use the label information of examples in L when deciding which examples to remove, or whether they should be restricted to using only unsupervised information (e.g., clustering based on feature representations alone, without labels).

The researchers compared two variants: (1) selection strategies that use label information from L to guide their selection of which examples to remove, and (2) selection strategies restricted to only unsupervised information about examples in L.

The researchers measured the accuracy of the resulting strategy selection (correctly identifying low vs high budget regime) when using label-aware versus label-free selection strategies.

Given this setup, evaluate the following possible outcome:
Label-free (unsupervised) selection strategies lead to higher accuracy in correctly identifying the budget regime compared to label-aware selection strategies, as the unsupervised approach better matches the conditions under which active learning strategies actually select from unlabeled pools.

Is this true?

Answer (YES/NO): YES